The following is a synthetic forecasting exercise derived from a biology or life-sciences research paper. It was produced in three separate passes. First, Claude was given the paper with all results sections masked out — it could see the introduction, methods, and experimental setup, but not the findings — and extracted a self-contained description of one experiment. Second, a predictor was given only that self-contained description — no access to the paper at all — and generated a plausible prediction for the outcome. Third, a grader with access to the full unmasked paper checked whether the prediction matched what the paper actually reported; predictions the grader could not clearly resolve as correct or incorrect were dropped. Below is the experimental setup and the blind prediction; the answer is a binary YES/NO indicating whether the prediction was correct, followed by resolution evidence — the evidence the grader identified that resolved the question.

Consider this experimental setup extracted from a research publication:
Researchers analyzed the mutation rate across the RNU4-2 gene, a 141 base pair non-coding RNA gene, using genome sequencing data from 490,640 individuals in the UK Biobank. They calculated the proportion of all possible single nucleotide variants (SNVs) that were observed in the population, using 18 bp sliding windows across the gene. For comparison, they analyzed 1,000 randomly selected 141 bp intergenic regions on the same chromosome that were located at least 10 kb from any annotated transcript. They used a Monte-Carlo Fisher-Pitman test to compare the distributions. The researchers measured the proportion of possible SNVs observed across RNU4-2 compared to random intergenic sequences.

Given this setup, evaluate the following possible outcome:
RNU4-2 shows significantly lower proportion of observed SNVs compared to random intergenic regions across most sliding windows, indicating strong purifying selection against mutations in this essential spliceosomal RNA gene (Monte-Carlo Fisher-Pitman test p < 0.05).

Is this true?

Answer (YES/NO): NO